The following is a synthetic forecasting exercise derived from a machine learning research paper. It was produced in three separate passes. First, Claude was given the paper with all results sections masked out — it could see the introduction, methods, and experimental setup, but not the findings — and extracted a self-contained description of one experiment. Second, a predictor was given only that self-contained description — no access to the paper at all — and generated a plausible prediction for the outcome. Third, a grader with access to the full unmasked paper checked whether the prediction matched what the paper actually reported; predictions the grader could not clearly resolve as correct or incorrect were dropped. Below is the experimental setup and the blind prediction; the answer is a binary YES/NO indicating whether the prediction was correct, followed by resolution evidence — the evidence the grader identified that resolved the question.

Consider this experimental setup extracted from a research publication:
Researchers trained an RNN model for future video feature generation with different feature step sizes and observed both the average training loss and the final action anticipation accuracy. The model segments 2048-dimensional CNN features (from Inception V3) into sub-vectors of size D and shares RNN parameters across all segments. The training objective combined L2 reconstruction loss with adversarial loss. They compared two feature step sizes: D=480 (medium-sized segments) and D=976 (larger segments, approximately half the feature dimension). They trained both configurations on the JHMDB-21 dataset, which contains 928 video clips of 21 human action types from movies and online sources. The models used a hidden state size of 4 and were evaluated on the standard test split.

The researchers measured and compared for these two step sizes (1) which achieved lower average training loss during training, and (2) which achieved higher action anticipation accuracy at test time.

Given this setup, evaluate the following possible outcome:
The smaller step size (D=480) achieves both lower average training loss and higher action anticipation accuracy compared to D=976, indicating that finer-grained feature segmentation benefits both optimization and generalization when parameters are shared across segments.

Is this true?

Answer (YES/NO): NO